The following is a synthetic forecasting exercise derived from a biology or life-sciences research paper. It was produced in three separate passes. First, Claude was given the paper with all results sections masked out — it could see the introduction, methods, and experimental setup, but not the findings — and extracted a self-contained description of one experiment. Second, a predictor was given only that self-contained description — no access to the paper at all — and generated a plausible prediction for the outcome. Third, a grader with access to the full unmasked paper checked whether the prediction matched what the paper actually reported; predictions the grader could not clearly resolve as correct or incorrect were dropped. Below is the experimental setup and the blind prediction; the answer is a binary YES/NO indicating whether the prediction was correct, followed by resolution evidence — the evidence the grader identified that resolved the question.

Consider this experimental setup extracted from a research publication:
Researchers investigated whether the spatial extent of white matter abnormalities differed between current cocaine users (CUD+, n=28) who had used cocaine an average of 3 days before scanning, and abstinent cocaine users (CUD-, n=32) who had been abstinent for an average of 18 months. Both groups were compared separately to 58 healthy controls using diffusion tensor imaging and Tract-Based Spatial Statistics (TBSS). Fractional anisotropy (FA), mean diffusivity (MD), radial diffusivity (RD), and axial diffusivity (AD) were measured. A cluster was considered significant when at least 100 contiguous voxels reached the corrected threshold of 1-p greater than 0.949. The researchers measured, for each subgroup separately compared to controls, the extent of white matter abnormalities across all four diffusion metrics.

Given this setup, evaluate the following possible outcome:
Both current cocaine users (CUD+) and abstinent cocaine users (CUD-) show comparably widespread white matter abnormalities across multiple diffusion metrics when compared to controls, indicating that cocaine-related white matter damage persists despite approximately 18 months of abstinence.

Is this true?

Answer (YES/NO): NO